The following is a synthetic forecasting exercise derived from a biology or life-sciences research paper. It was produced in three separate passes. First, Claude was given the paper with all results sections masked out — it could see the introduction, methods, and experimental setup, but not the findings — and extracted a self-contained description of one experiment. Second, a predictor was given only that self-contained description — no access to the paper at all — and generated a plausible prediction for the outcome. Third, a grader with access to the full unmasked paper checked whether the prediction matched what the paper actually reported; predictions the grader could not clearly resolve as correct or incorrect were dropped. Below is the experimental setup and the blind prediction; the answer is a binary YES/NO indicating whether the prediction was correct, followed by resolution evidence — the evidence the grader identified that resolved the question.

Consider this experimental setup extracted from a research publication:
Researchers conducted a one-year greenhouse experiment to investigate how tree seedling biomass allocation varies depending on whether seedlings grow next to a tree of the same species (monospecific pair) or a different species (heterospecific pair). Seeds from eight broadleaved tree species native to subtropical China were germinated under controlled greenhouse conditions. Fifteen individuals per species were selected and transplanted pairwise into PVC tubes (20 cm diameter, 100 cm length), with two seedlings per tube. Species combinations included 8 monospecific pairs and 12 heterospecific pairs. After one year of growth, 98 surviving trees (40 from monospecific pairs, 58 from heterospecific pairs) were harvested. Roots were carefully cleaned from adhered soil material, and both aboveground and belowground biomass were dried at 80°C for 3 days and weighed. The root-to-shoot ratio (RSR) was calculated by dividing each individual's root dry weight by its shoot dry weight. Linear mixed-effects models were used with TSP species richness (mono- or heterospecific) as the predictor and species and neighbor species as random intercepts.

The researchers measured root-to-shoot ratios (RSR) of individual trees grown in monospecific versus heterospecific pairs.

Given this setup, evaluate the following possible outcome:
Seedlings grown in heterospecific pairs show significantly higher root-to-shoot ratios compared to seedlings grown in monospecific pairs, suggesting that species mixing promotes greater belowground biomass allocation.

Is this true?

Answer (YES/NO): YES